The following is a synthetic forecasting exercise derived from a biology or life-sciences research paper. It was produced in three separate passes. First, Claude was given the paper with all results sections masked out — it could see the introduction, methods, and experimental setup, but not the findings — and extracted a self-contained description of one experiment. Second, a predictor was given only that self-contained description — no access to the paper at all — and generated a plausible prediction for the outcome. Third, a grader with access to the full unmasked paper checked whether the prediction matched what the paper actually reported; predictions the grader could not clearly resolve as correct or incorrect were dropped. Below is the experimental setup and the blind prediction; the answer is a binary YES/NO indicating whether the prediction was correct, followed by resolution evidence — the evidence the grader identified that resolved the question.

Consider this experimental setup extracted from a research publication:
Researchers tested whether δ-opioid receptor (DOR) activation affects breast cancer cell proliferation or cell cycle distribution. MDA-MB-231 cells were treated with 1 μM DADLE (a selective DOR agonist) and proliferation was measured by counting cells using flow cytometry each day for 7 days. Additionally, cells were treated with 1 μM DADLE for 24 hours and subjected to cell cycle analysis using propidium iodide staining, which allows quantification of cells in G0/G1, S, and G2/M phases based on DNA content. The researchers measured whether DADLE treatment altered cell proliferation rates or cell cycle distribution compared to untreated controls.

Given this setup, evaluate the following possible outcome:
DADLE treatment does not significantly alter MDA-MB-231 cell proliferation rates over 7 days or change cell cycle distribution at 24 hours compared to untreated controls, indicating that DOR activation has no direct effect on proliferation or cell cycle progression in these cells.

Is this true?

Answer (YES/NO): YES